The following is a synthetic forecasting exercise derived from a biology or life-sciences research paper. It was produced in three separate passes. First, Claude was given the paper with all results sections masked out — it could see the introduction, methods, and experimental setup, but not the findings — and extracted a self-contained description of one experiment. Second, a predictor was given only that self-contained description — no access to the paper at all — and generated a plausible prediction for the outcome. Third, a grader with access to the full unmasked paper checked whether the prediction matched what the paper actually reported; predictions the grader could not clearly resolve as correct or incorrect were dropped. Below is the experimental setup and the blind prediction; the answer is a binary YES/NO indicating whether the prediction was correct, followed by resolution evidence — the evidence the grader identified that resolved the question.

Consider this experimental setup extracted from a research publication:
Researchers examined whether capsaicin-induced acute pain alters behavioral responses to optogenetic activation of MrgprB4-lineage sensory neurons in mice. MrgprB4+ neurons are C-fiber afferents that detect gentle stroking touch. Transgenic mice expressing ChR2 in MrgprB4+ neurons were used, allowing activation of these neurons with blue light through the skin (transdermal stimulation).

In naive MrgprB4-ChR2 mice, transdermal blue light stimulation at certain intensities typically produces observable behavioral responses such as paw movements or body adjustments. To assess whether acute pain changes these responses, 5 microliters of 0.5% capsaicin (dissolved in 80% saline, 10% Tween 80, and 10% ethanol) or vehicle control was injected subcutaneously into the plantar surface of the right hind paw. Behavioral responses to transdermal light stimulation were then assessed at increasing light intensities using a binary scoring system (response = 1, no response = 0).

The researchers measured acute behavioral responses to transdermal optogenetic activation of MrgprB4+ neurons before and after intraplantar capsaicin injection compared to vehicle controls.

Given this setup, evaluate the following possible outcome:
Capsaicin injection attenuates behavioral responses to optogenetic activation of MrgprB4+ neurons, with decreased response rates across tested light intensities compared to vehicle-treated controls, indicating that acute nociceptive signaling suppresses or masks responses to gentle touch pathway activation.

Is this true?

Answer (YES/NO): NO